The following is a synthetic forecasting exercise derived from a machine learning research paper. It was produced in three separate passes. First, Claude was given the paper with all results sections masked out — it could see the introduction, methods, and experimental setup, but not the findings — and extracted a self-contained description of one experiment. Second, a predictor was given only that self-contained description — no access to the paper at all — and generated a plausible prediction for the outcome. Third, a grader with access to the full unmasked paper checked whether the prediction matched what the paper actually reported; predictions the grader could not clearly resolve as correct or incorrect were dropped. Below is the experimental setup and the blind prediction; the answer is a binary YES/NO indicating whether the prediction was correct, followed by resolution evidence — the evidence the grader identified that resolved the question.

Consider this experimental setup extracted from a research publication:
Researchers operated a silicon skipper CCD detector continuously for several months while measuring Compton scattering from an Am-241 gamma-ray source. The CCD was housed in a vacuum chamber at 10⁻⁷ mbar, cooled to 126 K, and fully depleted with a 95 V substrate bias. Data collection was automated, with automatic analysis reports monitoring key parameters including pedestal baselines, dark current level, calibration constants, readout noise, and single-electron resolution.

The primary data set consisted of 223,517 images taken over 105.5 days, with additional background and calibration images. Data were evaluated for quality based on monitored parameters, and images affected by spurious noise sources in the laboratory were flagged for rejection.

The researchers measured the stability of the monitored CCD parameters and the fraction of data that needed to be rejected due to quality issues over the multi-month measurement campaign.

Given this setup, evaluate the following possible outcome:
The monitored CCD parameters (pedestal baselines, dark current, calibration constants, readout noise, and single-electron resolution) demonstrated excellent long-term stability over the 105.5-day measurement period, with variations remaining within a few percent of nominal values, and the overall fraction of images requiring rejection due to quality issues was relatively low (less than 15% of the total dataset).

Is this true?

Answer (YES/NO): YES